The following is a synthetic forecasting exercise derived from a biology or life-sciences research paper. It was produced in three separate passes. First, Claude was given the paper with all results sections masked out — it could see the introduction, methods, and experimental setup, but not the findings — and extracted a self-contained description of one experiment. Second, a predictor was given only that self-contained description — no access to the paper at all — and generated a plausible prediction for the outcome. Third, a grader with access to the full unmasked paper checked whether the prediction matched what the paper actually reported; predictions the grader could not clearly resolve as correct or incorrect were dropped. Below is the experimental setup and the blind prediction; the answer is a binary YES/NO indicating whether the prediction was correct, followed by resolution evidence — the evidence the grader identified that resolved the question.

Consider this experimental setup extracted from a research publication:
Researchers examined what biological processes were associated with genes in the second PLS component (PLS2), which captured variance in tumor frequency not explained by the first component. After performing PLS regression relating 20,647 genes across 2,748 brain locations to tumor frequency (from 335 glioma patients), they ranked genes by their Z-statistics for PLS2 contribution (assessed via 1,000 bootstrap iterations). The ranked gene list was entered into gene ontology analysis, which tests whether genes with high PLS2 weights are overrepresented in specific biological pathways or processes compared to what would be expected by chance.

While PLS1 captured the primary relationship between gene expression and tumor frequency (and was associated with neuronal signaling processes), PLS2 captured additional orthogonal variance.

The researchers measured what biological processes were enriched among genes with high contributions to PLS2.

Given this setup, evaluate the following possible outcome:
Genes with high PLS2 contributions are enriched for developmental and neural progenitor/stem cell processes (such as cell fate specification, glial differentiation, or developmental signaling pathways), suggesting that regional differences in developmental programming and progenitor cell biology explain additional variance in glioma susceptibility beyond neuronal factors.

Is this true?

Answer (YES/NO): NO